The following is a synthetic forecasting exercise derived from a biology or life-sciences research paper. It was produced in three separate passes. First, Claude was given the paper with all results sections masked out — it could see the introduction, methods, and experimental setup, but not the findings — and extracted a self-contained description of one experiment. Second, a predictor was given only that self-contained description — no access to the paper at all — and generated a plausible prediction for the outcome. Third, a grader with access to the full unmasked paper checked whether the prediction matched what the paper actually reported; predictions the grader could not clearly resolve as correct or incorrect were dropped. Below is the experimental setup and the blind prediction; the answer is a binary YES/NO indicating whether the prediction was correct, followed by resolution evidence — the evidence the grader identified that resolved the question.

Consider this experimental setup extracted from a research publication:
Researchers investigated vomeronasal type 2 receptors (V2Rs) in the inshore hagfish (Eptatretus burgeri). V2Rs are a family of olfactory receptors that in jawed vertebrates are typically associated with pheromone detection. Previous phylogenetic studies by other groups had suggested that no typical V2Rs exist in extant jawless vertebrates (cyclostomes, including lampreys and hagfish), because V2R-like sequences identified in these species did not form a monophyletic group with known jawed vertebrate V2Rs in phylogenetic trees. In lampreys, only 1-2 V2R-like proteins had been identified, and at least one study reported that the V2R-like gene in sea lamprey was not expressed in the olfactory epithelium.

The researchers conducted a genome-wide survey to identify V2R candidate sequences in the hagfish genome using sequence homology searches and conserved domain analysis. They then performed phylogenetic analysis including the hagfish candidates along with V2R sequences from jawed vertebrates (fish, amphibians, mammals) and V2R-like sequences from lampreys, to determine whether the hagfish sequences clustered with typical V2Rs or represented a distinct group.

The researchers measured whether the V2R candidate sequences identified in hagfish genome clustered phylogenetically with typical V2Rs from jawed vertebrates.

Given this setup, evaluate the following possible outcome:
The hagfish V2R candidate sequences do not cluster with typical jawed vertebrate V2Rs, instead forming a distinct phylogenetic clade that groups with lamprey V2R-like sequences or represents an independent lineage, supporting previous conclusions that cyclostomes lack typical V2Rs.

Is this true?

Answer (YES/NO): NO